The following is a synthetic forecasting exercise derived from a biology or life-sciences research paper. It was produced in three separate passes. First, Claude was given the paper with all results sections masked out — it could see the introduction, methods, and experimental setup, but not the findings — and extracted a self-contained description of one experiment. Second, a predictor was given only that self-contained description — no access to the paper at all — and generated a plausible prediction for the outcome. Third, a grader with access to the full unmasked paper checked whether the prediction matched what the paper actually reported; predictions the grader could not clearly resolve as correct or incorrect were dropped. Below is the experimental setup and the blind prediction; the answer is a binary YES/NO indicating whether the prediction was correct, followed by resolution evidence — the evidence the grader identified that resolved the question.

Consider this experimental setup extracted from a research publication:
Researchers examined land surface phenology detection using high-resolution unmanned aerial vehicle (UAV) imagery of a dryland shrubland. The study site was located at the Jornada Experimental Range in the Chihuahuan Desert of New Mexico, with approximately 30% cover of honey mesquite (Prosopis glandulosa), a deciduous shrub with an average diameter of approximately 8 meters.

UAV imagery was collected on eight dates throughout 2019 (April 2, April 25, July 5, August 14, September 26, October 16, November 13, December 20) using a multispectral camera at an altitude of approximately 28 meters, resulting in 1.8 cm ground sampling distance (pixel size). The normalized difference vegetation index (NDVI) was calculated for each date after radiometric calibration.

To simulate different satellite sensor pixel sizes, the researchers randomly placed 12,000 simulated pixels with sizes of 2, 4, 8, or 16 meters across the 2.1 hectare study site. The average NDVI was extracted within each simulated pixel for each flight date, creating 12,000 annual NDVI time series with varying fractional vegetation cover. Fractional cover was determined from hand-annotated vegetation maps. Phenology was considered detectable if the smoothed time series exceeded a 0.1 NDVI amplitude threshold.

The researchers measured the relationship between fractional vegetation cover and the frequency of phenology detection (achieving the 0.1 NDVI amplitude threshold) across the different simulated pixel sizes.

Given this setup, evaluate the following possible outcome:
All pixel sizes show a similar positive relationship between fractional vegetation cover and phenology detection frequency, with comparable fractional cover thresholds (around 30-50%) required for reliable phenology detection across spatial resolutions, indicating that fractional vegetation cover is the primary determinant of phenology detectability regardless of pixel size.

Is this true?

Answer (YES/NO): NO